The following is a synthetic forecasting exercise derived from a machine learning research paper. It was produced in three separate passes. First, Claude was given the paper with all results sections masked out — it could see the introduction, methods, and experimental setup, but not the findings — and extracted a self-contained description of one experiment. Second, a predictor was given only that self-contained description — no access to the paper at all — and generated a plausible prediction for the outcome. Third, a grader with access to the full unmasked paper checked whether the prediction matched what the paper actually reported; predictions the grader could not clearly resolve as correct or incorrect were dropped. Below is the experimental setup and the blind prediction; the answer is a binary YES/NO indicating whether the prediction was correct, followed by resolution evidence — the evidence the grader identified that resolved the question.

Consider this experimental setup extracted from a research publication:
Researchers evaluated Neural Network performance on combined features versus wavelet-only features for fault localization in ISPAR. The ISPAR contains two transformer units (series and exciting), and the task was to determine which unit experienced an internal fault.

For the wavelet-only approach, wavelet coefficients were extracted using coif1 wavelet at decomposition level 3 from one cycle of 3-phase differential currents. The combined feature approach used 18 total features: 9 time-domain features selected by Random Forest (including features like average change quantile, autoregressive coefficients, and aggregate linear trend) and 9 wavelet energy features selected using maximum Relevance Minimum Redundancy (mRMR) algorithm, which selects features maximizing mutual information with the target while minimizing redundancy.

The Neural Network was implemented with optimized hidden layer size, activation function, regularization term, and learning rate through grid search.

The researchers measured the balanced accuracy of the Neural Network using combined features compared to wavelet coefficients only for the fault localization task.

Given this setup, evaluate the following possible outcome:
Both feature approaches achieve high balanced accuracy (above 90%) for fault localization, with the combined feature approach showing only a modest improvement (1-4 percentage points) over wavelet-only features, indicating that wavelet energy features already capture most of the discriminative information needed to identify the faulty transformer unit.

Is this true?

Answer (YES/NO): NO